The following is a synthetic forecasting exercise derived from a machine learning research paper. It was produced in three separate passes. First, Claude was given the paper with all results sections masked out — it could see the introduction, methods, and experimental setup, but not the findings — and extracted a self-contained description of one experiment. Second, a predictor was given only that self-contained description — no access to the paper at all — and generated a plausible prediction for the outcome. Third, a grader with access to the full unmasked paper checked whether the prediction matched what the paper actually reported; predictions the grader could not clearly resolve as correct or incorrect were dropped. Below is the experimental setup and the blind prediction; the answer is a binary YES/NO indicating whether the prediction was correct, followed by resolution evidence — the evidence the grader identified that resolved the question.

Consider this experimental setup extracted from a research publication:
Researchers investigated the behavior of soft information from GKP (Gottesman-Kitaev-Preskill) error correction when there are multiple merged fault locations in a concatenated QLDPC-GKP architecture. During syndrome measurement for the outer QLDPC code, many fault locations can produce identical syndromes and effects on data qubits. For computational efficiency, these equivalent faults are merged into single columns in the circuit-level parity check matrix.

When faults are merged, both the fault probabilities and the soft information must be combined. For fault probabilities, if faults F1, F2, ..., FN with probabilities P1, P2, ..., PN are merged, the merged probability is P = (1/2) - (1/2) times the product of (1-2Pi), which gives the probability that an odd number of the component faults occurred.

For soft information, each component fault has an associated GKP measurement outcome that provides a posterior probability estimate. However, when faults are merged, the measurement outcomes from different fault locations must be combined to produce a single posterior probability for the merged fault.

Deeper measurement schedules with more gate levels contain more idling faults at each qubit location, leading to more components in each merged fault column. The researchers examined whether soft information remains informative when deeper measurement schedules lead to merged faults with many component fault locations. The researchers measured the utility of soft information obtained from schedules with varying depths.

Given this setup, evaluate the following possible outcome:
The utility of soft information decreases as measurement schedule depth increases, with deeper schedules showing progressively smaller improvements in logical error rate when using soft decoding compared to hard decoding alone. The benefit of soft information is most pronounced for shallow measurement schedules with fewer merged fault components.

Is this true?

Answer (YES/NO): YES